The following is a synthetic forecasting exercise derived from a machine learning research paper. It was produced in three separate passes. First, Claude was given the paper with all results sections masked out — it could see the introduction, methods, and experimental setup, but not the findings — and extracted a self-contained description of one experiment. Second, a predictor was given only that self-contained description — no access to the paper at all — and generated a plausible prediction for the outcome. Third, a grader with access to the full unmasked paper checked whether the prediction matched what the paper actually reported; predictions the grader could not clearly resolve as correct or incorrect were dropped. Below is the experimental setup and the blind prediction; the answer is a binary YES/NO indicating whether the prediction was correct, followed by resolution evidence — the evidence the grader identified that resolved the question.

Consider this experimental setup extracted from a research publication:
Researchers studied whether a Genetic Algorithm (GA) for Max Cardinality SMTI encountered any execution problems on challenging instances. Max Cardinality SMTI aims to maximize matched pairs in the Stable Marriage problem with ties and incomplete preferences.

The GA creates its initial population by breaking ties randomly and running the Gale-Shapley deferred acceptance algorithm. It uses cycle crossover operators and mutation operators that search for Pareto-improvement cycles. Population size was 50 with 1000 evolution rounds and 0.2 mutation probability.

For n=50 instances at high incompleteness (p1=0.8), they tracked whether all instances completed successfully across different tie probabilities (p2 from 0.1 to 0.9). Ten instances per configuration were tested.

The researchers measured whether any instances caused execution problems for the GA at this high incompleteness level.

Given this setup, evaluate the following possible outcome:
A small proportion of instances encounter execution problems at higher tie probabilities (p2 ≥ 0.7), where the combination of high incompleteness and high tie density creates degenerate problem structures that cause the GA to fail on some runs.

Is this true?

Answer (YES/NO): NO